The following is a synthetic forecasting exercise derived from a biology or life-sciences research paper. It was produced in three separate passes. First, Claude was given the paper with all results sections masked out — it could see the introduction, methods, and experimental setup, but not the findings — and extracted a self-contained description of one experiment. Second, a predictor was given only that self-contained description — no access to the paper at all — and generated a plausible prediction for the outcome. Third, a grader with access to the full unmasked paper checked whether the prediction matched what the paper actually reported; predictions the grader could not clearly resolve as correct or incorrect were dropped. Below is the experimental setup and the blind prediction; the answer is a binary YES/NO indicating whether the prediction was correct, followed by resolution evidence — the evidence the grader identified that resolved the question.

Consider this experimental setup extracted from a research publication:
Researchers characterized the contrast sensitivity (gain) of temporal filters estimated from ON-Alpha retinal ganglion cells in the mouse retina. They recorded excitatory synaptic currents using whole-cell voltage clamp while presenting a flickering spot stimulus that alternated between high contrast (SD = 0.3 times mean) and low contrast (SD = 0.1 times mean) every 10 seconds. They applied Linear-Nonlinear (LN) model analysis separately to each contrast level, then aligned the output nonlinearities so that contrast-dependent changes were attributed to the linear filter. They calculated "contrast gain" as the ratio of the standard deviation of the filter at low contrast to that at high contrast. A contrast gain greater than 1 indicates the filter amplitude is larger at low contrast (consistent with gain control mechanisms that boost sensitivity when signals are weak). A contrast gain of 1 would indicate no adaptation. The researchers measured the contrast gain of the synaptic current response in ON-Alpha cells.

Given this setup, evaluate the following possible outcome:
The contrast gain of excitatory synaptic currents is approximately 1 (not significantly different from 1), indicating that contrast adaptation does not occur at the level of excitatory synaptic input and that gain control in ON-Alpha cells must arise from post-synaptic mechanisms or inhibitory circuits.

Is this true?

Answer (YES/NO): NO